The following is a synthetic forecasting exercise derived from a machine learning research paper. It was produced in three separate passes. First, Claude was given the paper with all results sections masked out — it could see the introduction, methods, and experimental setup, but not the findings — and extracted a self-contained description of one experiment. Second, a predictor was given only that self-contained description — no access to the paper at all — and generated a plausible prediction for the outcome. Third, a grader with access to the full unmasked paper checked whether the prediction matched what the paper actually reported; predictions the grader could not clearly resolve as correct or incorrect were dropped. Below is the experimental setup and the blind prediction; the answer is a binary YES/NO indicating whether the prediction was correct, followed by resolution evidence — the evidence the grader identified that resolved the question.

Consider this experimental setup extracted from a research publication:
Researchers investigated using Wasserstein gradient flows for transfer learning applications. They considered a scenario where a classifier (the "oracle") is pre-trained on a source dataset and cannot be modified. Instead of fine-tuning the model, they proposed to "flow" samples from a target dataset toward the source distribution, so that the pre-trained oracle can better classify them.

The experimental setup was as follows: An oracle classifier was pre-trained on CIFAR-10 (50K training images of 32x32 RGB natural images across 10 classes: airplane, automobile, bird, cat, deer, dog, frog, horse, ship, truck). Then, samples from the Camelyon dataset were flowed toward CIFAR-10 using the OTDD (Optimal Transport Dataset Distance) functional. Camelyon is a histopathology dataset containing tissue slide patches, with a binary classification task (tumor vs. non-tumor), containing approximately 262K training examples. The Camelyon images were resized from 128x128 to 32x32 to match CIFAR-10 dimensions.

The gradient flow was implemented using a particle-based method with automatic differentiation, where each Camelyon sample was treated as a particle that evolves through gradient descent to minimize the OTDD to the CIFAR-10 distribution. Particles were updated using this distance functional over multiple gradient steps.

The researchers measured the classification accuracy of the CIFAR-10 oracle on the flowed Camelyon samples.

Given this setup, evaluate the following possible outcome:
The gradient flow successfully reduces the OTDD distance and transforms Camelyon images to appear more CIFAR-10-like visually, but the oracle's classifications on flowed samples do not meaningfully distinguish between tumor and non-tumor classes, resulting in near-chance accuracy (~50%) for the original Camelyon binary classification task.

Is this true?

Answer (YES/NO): NO